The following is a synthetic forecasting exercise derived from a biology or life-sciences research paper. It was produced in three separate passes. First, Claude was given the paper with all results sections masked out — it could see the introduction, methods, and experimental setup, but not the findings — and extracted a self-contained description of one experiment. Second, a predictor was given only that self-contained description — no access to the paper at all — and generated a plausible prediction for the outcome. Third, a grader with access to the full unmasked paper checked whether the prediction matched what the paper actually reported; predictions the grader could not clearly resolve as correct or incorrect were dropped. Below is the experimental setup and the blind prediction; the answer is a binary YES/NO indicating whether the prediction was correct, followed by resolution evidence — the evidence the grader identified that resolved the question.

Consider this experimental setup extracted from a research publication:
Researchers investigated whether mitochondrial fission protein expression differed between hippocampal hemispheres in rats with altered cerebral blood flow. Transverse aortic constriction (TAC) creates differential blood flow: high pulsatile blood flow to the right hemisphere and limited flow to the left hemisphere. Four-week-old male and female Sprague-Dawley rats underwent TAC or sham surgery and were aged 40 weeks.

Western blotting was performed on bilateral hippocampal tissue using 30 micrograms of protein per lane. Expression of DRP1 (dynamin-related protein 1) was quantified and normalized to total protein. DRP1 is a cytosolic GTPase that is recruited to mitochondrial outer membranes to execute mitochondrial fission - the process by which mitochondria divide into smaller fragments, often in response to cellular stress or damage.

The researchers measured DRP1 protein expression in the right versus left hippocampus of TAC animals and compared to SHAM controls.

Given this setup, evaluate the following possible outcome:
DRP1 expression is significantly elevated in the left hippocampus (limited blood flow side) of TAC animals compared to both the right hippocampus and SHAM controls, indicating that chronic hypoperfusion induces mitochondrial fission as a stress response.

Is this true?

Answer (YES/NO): NO